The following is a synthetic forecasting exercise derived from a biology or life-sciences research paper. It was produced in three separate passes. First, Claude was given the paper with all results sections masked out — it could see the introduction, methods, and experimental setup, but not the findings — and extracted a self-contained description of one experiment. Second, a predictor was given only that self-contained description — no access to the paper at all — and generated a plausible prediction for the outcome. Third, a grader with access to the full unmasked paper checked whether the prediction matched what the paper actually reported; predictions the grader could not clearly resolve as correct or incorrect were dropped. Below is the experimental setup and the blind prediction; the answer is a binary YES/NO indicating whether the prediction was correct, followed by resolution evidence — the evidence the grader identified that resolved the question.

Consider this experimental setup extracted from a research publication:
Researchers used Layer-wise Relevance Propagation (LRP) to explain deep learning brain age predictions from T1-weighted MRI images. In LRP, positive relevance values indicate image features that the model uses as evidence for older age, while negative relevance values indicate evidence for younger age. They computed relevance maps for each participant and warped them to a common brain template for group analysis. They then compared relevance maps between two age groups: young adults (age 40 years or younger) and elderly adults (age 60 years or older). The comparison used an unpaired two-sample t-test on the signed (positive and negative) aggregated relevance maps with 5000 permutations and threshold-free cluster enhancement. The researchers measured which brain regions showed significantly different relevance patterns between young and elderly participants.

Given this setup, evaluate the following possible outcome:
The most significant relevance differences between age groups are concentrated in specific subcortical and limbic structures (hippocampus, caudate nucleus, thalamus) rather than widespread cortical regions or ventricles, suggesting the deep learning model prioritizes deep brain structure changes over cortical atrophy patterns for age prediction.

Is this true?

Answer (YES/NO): NO